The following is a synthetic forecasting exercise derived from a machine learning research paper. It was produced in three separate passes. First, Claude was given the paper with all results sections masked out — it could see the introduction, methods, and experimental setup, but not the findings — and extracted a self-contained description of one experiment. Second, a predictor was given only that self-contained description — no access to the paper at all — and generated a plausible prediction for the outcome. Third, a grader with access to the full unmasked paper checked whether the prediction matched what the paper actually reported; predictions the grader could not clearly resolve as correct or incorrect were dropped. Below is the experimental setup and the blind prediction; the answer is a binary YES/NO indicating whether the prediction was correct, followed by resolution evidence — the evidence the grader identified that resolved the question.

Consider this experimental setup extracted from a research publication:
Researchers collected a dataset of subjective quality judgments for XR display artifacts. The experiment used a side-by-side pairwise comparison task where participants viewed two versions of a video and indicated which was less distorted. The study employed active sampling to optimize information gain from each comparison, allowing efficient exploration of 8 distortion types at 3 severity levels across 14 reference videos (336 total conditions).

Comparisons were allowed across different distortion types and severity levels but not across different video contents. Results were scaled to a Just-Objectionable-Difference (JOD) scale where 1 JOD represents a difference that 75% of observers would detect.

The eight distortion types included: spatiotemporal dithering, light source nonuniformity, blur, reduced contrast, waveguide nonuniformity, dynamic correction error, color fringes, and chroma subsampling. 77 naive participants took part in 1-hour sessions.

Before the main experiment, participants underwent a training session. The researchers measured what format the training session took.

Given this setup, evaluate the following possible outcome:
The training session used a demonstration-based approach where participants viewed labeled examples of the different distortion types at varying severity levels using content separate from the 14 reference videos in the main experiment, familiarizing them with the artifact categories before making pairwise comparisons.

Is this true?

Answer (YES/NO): NO